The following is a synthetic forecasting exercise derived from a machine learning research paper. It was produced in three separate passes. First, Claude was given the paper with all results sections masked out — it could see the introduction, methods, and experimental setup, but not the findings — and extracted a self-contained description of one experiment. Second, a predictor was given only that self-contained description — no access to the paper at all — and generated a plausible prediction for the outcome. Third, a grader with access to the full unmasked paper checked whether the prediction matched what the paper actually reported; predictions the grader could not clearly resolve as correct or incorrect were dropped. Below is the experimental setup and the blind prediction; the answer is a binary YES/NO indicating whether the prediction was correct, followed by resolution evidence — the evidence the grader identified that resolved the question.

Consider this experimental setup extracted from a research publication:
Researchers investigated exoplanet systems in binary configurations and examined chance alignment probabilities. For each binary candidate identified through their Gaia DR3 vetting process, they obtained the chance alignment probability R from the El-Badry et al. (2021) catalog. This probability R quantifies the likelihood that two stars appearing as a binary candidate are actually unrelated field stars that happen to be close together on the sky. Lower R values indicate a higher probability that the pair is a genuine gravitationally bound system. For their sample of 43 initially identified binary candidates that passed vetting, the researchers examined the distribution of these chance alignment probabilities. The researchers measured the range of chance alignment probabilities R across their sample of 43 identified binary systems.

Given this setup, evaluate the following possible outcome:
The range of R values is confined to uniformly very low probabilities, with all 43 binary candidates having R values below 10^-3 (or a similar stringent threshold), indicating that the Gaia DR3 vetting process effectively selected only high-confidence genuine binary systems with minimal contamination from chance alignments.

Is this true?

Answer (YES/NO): NO